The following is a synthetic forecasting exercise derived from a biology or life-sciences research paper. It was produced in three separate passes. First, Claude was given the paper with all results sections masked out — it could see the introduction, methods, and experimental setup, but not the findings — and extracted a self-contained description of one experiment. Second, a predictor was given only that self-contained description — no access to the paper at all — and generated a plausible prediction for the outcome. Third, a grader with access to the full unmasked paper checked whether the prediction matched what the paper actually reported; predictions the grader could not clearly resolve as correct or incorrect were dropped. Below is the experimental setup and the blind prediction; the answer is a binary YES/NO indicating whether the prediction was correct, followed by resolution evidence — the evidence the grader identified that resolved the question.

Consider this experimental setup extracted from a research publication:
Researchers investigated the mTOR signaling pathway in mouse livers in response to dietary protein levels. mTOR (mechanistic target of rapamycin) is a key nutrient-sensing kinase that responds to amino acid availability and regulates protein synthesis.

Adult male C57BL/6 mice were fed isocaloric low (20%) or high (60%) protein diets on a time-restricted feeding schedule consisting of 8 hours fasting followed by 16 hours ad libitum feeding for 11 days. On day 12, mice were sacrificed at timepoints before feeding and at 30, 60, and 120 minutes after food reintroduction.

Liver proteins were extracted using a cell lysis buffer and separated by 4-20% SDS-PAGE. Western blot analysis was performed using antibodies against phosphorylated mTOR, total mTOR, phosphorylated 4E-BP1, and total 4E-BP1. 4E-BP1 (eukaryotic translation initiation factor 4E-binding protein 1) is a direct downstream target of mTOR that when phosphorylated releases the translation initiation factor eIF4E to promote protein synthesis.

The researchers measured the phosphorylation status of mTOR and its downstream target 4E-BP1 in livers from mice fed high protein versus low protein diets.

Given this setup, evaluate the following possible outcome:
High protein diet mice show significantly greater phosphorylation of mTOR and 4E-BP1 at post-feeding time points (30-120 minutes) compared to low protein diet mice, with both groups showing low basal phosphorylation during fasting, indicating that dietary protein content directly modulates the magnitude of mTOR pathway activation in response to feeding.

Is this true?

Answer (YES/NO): NO